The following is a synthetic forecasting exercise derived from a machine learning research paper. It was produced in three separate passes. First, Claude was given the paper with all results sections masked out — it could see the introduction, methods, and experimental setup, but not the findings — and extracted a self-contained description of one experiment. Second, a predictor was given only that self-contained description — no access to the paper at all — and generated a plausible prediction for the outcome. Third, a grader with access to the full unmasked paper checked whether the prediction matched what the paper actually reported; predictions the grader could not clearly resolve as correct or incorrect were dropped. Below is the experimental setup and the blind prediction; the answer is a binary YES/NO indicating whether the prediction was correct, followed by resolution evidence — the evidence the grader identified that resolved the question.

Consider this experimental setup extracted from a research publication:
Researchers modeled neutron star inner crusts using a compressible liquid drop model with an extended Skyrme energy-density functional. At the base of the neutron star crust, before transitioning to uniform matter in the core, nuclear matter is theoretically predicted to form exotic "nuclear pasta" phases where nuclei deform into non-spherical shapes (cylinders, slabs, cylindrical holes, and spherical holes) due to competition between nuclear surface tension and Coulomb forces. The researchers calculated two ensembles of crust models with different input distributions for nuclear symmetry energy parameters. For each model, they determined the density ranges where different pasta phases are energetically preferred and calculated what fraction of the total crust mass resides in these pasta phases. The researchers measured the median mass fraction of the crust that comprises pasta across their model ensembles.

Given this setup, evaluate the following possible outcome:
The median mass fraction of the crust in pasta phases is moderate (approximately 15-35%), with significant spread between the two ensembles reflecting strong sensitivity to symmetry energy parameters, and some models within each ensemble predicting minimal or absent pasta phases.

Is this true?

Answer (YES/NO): NO